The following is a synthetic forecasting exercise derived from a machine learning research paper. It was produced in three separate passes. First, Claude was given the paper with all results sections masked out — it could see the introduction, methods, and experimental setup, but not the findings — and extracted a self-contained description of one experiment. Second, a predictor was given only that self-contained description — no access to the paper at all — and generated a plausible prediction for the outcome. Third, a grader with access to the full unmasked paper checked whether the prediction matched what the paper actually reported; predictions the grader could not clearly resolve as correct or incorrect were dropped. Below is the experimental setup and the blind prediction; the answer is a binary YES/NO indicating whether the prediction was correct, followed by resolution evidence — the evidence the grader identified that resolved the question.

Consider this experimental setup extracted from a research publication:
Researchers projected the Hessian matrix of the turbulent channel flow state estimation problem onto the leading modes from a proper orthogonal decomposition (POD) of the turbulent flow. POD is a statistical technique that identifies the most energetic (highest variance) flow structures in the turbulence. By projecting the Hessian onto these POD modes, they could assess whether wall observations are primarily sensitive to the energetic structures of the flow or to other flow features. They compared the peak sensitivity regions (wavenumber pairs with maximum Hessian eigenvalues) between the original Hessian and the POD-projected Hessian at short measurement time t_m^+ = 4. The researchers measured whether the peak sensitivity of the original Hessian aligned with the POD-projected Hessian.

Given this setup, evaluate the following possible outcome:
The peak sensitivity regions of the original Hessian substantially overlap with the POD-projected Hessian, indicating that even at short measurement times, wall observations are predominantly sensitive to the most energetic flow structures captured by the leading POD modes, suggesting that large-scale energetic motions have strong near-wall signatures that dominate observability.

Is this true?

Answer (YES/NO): NO